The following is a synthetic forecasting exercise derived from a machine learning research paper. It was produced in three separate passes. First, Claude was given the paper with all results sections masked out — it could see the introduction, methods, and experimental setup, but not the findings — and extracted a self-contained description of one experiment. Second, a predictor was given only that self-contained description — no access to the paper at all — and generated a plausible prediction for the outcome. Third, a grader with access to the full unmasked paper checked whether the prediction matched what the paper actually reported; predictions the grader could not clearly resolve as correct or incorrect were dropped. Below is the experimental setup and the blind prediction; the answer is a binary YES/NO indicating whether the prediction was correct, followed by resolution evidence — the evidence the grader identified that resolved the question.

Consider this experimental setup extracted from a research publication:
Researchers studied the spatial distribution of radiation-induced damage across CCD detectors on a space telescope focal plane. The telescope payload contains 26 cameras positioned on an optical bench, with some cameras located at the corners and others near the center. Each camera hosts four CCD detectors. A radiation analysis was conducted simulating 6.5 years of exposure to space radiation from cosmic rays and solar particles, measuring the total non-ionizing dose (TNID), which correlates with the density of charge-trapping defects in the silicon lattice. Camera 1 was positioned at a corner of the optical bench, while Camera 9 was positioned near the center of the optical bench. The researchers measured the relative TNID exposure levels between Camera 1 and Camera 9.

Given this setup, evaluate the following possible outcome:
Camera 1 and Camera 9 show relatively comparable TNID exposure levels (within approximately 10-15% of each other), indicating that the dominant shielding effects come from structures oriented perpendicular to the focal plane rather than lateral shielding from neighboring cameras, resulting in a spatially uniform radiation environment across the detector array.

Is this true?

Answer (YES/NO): NO